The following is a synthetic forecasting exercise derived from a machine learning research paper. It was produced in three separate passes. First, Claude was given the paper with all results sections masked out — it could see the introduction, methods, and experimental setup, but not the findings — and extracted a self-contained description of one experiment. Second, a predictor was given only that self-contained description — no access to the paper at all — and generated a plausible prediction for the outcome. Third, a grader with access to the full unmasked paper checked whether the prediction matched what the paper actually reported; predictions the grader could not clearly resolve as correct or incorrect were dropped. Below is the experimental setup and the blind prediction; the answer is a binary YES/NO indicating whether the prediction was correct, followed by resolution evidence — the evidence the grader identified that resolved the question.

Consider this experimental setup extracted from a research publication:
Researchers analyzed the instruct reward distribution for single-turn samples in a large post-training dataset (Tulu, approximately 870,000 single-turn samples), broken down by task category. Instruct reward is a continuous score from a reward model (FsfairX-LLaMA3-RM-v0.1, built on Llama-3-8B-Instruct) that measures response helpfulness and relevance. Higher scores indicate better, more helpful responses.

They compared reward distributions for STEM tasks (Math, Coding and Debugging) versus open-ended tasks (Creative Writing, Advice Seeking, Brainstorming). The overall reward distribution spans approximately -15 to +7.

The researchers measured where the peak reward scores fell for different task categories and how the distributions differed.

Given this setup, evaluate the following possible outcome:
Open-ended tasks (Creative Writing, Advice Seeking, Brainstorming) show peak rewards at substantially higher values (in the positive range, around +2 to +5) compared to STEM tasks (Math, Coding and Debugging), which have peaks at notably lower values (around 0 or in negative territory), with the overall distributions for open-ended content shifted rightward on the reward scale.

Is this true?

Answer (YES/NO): NO